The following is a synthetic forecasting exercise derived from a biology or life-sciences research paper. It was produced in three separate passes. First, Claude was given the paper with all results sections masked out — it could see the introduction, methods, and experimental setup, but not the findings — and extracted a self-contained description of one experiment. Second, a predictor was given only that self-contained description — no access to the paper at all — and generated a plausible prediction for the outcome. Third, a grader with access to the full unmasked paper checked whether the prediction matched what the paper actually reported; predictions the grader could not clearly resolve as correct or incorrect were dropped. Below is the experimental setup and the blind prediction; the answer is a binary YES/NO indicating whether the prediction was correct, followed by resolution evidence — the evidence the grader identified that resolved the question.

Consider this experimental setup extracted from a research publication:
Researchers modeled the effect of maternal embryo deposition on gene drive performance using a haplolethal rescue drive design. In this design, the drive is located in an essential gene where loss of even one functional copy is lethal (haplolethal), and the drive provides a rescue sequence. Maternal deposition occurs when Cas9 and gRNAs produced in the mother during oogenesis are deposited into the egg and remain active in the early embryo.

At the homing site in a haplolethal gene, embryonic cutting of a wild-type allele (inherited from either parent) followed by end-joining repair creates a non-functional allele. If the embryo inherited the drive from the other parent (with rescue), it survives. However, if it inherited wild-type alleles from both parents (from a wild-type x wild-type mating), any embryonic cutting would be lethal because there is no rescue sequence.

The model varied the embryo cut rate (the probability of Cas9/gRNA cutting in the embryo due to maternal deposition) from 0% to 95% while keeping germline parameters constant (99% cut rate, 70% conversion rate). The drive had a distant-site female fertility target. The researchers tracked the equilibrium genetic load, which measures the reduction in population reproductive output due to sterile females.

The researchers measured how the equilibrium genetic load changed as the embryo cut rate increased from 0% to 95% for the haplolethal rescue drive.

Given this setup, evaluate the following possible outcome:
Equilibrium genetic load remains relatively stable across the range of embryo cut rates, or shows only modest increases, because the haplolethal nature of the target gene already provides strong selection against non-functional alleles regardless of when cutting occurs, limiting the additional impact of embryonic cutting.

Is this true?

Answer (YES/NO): NO